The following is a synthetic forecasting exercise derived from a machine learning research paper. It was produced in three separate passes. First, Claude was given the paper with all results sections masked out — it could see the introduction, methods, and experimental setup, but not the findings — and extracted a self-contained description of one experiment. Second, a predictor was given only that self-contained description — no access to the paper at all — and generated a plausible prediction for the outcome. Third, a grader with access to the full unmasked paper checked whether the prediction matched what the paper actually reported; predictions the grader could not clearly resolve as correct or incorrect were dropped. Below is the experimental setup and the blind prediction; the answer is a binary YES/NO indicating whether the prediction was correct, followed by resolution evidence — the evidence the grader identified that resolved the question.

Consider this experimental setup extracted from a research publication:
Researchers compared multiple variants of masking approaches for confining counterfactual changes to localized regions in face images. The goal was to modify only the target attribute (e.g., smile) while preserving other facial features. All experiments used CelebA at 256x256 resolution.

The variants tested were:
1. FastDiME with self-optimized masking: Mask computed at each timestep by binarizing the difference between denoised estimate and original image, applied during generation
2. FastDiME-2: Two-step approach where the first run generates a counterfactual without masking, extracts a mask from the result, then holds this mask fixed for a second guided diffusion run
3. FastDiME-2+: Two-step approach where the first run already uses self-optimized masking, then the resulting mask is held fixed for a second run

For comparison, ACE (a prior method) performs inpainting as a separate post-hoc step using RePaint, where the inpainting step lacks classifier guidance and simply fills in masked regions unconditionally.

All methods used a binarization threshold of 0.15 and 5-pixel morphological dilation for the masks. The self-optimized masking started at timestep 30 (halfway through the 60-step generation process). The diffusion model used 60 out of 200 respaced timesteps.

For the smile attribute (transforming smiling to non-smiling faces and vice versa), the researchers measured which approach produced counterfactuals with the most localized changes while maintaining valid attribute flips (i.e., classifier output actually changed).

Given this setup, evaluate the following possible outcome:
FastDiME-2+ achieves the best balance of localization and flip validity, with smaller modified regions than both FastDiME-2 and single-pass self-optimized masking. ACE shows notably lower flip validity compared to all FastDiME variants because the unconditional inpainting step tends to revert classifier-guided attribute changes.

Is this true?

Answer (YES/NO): NO